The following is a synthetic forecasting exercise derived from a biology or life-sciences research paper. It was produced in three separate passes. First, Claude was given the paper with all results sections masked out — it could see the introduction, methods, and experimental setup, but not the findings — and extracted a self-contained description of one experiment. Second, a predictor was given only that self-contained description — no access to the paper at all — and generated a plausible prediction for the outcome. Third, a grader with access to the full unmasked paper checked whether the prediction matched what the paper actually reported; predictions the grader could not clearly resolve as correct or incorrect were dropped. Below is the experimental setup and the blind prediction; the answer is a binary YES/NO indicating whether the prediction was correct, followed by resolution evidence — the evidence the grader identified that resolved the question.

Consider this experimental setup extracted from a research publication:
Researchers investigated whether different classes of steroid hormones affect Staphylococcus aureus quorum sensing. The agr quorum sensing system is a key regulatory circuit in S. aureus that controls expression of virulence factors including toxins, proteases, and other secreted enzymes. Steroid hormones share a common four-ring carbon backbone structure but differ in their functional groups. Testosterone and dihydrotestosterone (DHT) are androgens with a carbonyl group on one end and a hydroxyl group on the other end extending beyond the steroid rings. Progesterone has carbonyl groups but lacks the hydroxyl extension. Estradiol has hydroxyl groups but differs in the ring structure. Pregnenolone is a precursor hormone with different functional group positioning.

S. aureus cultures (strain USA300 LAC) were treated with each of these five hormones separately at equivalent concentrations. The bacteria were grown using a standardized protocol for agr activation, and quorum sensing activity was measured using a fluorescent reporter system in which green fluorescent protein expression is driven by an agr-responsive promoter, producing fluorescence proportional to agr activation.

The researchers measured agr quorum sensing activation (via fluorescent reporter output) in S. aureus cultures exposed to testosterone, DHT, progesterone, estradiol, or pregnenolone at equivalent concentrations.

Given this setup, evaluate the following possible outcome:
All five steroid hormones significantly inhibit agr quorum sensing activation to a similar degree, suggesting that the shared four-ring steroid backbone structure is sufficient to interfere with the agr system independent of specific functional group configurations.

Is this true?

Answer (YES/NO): NO